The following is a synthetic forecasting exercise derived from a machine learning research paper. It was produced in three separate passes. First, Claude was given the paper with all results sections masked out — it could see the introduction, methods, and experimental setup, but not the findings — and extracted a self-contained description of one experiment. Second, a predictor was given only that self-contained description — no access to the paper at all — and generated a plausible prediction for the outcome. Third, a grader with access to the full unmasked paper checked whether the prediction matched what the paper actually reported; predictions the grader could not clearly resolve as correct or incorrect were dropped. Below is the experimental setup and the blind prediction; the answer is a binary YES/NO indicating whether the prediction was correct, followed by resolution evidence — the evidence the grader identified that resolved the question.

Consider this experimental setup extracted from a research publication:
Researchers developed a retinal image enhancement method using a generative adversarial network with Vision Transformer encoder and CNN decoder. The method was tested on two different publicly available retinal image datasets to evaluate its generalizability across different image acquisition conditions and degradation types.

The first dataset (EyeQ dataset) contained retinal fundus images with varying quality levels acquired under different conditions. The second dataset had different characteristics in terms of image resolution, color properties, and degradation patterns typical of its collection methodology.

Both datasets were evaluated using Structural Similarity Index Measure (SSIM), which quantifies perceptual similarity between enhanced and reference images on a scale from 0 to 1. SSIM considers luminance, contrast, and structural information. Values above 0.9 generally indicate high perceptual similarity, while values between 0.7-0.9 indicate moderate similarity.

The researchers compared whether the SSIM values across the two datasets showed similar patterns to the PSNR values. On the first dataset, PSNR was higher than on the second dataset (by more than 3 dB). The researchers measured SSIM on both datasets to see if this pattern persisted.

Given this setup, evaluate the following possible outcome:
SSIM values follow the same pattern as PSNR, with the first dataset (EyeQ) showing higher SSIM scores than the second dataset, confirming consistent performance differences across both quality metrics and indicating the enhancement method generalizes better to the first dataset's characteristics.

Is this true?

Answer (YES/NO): YES